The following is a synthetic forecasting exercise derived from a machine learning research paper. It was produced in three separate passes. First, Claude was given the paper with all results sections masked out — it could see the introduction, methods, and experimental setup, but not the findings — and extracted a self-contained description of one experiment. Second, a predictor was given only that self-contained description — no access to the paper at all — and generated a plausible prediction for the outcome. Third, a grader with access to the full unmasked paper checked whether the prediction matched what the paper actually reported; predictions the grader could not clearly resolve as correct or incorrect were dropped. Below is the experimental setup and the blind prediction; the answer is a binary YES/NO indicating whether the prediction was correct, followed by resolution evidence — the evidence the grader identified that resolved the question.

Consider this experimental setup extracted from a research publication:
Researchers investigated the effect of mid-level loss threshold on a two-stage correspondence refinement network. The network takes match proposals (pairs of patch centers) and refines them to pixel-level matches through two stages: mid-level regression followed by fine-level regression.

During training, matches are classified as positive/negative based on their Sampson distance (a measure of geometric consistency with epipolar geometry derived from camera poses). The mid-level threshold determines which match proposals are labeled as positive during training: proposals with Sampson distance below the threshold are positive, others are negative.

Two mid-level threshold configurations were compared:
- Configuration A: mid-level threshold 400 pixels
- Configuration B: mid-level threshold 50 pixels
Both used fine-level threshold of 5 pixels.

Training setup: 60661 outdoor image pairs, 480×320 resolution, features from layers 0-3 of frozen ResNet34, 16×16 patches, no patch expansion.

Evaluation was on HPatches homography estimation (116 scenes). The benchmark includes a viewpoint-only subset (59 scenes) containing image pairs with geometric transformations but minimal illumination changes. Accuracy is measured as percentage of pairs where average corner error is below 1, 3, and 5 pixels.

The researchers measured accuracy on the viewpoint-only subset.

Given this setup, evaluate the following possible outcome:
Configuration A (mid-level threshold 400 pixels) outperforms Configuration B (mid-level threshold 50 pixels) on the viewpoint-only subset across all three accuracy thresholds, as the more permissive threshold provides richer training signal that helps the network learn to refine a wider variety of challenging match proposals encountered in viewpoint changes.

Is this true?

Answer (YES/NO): NO